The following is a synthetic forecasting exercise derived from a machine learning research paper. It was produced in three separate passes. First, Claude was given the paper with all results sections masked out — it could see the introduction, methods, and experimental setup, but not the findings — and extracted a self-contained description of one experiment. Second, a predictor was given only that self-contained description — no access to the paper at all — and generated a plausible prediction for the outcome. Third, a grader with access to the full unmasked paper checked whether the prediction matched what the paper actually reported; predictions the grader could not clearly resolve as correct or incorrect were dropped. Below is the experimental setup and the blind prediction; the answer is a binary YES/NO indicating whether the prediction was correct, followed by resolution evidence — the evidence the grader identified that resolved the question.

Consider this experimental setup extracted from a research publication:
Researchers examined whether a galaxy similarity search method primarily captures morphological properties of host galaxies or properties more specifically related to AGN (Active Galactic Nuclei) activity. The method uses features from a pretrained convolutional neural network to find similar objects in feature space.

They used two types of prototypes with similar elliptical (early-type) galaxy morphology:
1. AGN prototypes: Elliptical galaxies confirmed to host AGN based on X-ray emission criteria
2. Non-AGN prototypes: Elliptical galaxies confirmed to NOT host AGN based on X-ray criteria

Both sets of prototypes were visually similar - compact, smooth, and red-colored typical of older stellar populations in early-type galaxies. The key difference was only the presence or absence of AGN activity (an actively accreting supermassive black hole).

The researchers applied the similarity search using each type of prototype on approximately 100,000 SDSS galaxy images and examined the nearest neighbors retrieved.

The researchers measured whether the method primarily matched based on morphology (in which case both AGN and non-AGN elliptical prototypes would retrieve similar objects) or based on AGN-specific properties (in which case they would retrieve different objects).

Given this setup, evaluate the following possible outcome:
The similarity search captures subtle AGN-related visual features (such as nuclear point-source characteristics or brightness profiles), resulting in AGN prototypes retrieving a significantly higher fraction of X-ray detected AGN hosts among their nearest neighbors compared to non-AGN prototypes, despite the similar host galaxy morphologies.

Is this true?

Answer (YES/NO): YES